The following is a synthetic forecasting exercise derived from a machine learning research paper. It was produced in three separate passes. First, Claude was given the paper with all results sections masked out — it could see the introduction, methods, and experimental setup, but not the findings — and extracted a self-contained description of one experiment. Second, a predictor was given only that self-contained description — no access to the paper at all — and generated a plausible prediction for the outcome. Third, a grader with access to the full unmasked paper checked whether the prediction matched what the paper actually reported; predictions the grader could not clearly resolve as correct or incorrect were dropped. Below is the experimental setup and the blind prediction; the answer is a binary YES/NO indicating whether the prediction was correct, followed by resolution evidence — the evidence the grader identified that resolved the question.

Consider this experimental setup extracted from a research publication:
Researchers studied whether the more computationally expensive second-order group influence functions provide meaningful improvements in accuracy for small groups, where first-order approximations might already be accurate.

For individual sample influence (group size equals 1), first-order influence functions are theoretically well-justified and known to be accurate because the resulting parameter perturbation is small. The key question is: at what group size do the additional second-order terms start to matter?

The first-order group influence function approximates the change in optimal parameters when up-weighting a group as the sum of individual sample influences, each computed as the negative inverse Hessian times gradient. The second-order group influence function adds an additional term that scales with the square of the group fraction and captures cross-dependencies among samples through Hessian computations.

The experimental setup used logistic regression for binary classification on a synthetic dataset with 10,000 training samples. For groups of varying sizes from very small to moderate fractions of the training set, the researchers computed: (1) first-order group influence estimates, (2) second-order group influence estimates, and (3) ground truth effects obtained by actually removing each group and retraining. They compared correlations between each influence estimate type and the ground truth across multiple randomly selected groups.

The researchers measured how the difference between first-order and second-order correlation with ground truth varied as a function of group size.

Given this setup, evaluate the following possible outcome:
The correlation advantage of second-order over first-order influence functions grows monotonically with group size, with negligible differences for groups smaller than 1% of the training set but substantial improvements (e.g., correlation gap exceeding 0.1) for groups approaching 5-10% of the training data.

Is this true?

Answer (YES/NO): NO